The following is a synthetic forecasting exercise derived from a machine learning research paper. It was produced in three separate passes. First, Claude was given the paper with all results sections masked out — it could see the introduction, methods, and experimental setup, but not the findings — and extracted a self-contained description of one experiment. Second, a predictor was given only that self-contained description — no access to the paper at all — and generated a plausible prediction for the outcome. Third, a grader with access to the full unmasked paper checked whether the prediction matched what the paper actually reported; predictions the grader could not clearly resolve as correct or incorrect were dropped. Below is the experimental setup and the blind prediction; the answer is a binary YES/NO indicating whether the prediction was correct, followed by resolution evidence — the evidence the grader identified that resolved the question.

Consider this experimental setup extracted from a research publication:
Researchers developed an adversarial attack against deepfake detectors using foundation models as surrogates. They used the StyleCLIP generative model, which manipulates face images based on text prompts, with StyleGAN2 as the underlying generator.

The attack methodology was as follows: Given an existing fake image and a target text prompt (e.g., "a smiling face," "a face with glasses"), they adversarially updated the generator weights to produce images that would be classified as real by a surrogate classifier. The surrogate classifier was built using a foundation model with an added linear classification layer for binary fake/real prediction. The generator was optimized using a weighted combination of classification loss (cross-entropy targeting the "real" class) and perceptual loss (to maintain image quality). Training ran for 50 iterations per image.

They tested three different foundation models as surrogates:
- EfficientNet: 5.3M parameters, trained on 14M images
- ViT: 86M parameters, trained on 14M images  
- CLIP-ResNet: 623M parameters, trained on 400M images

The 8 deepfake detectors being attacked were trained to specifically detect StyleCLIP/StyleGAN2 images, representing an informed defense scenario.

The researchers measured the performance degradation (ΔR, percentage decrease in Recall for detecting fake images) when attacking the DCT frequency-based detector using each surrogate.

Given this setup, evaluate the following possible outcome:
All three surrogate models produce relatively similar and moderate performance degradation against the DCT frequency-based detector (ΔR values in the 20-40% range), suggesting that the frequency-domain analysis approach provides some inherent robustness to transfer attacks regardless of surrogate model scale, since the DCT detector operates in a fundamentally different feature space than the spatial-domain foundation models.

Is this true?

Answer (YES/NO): NO